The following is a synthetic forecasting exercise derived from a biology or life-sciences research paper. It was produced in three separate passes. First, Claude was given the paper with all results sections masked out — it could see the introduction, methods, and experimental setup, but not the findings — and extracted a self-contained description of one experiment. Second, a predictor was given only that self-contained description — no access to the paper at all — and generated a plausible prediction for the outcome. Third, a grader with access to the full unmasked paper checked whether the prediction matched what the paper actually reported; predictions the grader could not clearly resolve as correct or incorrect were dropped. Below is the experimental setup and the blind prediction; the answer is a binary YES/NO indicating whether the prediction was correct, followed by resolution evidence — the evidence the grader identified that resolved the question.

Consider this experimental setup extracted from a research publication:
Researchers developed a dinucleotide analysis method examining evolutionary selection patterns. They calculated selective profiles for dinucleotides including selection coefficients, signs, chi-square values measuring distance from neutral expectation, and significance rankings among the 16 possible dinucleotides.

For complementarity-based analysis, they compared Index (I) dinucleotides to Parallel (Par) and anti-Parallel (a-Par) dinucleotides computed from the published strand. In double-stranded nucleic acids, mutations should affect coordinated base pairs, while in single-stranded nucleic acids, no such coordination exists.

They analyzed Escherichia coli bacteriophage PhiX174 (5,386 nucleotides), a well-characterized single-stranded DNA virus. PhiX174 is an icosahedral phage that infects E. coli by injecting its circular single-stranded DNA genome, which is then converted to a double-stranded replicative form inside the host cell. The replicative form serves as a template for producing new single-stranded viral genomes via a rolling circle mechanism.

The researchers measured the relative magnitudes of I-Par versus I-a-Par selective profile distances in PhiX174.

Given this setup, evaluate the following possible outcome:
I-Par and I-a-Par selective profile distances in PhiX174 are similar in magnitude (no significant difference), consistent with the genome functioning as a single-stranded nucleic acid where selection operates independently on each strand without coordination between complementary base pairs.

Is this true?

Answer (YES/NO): NO